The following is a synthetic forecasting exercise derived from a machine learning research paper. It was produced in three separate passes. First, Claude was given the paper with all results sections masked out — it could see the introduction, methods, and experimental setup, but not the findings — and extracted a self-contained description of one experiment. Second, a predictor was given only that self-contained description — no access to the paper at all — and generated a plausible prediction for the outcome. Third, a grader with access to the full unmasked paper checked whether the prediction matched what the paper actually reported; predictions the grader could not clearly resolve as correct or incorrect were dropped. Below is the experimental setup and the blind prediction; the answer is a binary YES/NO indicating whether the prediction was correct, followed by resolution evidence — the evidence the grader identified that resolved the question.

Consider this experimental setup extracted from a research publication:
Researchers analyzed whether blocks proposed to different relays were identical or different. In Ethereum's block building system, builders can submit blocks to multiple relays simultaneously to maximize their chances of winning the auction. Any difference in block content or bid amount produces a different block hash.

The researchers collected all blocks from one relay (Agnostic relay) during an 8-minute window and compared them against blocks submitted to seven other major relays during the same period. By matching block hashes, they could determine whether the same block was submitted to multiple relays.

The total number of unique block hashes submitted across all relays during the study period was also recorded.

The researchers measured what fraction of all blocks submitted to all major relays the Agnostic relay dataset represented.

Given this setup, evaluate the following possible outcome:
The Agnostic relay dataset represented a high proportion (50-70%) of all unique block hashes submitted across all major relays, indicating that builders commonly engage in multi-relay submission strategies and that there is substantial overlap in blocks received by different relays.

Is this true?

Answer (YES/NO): NO